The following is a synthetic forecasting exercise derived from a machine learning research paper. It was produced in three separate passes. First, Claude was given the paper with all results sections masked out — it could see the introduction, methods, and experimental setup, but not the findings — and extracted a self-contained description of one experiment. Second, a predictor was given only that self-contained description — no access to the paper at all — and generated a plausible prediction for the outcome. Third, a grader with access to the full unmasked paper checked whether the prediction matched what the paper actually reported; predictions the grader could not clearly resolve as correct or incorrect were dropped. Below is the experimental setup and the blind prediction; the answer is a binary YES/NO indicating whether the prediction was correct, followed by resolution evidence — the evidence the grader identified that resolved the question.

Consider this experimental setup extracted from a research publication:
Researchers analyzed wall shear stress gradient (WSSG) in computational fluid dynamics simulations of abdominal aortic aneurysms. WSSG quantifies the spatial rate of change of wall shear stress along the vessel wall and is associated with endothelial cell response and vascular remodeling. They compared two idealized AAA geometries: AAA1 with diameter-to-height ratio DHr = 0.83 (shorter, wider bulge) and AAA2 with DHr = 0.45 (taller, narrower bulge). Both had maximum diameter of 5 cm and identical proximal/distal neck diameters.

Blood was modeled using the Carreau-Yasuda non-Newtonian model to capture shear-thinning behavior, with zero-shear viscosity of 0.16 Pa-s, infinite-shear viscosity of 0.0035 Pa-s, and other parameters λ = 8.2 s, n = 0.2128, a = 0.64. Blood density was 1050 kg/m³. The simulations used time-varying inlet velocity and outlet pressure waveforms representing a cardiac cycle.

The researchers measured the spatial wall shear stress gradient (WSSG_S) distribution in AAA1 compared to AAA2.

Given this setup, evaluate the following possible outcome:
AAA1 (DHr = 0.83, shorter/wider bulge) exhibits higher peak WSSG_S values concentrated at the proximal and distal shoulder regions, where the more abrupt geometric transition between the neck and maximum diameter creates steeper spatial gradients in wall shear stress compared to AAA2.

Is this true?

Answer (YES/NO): YES